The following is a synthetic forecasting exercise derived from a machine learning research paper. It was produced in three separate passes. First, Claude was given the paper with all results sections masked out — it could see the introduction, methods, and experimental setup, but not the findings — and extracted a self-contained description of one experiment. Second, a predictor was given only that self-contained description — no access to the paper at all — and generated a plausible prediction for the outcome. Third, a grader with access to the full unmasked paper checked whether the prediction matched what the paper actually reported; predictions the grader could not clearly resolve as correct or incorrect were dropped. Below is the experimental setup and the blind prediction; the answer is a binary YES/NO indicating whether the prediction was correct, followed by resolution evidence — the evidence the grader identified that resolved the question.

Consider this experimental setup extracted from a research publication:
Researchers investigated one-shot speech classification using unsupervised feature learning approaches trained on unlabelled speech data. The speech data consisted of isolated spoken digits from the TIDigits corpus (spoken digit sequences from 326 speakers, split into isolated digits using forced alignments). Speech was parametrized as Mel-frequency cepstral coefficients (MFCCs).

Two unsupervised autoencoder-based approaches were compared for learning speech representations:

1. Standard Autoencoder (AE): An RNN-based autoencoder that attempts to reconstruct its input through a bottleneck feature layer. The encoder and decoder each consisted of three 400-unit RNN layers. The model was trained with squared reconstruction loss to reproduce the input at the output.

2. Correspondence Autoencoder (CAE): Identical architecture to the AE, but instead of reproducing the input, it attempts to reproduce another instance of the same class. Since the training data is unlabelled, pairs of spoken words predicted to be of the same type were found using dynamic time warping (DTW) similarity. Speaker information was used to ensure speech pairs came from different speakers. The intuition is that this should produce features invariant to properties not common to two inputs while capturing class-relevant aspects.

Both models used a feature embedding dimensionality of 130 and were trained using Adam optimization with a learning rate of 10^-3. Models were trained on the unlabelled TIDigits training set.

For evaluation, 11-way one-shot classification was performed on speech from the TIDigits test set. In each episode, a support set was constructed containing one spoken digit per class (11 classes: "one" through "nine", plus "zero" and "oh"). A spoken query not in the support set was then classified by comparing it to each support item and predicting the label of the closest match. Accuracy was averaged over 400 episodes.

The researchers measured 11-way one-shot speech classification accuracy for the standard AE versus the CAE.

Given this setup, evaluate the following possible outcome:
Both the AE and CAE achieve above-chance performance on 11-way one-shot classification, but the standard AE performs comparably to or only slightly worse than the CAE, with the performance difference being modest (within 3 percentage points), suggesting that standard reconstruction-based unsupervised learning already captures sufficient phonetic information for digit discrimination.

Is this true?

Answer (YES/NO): NO